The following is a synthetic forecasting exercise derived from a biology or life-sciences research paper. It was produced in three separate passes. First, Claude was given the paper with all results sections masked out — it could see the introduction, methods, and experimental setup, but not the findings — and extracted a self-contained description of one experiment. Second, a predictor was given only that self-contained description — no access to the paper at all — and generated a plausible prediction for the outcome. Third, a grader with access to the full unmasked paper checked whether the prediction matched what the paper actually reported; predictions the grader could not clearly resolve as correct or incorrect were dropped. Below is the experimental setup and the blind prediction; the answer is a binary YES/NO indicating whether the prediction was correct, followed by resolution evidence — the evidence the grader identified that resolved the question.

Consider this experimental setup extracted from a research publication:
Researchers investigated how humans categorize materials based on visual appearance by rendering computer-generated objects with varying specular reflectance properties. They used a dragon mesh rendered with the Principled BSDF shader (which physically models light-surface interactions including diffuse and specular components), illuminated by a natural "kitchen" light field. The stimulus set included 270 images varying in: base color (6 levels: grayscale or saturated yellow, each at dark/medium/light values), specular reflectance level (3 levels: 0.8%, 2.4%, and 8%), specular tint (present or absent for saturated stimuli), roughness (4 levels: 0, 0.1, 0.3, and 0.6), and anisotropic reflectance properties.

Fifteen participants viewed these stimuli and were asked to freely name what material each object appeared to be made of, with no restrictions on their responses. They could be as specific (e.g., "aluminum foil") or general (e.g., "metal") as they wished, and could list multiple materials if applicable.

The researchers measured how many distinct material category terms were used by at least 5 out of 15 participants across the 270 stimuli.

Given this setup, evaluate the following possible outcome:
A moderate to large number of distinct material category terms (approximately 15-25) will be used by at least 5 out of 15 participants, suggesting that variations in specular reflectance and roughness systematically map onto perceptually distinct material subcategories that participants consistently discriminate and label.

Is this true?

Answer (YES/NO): NO